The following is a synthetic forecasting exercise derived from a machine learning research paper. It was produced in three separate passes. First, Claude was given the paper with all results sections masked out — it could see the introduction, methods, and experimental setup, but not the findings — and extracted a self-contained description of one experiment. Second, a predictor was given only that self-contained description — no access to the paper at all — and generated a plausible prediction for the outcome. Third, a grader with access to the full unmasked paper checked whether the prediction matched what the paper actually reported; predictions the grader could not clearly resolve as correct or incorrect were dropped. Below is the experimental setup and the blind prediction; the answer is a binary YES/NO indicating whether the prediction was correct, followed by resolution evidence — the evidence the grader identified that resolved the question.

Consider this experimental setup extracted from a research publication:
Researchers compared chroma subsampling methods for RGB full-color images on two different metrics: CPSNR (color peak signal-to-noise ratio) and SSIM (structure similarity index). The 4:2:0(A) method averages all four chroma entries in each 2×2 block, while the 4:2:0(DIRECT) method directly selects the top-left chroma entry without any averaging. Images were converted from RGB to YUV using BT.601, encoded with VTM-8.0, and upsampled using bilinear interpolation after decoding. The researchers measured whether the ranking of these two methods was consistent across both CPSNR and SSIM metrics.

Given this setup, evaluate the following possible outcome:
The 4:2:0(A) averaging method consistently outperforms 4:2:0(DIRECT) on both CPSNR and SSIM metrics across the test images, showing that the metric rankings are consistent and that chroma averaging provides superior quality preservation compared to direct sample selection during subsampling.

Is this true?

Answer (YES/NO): NO